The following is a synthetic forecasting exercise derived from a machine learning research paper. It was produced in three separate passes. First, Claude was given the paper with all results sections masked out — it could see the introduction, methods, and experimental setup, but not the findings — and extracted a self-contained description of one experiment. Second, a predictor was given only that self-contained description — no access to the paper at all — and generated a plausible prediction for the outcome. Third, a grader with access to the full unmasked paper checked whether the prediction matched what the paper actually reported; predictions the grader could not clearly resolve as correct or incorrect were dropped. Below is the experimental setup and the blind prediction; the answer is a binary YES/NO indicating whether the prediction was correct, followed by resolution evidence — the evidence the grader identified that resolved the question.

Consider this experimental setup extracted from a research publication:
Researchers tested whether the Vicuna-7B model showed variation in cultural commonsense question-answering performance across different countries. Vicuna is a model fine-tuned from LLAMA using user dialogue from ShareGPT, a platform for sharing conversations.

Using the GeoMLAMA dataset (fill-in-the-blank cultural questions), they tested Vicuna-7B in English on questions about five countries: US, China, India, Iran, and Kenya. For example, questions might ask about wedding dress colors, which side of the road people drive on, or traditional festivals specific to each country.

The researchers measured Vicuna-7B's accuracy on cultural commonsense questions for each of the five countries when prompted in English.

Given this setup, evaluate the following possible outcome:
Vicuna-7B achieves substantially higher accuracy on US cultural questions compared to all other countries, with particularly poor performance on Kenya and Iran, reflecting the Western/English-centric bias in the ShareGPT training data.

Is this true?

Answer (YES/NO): NO